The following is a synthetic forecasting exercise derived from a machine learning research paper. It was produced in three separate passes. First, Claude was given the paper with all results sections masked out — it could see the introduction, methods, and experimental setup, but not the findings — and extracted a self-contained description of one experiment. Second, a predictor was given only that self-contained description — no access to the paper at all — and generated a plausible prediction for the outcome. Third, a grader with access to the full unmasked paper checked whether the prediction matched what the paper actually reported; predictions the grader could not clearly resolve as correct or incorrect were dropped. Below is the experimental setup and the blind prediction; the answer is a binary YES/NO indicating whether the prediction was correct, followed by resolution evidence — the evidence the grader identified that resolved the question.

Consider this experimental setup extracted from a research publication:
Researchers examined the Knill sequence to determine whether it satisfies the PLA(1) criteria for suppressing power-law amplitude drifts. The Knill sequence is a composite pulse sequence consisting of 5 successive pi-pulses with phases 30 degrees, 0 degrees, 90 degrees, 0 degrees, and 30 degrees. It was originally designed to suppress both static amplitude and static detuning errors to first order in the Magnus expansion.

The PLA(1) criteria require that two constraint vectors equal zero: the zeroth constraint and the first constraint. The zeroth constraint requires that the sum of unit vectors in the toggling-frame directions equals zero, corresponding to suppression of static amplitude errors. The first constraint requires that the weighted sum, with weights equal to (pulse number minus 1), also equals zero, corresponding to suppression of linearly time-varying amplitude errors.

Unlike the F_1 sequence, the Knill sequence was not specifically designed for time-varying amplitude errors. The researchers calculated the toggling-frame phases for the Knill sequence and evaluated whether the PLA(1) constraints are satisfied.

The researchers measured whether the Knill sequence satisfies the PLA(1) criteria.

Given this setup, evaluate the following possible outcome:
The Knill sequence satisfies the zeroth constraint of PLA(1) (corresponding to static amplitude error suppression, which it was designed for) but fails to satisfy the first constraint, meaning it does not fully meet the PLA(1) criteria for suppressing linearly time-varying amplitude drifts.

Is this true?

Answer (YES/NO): YES